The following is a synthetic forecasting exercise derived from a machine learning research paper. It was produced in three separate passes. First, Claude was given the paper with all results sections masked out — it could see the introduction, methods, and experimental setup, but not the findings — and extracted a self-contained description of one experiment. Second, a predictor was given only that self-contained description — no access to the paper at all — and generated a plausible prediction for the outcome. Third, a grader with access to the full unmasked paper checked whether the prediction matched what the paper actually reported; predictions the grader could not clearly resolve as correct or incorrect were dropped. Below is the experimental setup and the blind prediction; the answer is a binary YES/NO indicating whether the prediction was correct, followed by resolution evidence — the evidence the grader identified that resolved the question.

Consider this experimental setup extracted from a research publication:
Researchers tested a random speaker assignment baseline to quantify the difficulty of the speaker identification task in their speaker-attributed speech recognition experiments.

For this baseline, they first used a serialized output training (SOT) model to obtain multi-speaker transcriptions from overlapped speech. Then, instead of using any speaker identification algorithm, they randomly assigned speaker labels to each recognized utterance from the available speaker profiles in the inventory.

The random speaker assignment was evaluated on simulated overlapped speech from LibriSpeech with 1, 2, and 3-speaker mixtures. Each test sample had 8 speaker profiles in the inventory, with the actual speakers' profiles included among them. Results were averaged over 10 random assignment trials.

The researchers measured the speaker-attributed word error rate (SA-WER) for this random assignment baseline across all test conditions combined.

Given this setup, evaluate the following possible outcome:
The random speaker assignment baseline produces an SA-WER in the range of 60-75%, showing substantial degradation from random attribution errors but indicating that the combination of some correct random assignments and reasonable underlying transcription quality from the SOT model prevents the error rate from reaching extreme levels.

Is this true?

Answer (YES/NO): NO